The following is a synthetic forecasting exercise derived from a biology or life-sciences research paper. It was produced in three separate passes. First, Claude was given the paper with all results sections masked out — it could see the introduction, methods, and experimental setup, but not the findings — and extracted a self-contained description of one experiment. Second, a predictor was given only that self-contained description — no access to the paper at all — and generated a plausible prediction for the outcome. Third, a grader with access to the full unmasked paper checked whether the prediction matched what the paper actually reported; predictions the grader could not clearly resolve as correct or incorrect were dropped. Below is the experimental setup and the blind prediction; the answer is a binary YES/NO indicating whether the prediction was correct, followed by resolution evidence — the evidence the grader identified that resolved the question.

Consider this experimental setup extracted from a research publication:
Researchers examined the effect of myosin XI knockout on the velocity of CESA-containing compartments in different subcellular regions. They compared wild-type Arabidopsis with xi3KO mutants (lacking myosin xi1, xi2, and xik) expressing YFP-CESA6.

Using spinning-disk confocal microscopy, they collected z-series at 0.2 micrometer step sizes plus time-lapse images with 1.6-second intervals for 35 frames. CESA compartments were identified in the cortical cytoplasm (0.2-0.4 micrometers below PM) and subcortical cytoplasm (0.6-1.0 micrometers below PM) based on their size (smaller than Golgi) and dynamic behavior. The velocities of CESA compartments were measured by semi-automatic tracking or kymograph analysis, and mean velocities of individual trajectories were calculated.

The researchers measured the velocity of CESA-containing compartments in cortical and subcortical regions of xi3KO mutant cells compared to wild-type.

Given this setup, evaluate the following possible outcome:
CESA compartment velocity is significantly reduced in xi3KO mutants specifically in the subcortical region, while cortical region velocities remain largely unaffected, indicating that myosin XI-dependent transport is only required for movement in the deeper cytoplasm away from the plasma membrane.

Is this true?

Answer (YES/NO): NO